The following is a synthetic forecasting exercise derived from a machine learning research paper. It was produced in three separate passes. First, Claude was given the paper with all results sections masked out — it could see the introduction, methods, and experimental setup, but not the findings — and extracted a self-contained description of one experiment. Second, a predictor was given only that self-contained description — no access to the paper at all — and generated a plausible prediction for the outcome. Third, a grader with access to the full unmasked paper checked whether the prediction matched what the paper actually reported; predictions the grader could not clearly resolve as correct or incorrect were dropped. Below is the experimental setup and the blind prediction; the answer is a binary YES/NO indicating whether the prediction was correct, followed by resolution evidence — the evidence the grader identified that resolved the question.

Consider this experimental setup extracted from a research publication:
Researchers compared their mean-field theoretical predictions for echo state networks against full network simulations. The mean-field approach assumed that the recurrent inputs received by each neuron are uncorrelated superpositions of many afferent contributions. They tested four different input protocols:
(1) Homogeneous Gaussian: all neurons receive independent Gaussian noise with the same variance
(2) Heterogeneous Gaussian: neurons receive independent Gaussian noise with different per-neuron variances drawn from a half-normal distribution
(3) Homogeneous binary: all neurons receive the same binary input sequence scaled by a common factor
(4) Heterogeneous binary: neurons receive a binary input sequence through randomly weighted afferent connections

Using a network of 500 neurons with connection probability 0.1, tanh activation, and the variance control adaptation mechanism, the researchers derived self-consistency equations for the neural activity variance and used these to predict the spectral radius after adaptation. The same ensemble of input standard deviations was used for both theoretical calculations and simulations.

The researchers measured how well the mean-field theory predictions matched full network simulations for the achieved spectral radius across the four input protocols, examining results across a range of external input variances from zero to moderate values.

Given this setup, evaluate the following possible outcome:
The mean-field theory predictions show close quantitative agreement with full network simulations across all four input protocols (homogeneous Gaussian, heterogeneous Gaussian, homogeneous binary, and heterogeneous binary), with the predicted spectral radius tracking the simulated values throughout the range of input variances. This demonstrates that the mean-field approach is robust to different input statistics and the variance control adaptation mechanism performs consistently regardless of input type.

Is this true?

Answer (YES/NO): NO